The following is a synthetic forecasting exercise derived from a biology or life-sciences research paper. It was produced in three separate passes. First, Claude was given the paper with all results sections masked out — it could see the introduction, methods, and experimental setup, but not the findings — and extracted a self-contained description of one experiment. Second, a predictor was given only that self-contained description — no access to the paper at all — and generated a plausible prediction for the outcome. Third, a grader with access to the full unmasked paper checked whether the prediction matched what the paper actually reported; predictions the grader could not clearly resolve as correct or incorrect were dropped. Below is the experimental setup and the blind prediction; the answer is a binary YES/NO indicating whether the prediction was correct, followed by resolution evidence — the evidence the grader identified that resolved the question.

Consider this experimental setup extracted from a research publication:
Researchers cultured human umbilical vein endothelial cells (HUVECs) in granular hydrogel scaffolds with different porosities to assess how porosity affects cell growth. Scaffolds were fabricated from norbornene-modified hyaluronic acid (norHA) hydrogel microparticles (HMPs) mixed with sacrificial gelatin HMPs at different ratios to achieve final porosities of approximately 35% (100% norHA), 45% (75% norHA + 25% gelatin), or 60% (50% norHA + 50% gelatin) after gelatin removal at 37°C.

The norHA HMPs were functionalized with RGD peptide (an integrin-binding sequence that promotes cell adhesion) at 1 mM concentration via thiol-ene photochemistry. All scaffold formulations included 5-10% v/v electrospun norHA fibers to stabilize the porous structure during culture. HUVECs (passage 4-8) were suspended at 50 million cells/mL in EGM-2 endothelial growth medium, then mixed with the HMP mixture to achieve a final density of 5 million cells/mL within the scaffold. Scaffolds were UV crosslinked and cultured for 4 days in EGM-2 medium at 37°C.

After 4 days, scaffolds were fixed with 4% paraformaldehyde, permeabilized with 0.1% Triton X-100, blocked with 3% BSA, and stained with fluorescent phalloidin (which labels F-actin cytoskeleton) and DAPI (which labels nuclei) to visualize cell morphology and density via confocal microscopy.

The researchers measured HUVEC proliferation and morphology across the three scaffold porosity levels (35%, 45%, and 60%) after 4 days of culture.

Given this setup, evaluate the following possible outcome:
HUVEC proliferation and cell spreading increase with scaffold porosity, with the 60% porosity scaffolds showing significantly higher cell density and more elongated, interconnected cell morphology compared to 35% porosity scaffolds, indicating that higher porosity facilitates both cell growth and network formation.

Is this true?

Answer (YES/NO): NO